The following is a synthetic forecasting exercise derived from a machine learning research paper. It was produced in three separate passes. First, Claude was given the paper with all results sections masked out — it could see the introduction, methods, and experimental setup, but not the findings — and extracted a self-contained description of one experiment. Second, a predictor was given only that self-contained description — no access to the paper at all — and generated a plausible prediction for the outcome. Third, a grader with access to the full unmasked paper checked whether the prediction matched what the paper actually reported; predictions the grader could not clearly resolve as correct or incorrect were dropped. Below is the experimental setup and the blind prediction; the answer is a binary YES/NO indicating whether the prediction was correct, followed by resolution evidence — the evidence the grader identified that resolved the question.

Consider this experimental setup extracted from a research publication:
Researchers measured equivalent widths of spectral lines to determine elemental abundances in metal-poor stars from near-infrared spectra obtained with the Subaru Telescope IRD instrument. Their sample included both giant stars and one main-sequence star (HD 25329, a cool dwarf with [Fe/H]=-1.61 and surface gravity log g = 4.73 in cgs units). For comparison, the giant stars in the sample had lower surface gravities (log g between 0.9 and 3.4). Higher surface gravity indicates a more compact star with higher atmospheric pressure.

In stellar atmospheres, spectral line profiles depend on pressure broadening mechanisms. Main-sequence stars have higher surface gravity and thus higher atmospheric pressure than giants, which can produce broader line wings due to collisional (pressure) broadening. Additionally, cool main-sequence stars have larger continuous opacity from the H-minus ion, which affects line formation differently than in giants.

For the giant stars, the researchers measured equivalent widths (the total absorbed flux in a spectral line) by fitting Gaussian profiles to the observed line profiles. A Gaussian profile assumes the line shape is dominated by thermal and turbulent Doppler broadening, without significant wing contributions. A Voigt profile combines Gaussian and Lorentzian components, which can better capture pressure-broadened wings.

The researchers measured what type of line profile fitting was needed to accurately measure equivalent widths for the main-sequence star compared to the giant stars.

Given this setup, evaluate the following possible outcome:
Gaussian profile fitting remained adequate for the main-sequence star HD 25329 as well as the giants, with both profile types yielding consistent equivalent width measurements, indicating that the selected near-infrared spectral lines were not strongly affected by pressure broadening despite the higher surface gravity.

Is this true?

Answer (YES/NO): NO